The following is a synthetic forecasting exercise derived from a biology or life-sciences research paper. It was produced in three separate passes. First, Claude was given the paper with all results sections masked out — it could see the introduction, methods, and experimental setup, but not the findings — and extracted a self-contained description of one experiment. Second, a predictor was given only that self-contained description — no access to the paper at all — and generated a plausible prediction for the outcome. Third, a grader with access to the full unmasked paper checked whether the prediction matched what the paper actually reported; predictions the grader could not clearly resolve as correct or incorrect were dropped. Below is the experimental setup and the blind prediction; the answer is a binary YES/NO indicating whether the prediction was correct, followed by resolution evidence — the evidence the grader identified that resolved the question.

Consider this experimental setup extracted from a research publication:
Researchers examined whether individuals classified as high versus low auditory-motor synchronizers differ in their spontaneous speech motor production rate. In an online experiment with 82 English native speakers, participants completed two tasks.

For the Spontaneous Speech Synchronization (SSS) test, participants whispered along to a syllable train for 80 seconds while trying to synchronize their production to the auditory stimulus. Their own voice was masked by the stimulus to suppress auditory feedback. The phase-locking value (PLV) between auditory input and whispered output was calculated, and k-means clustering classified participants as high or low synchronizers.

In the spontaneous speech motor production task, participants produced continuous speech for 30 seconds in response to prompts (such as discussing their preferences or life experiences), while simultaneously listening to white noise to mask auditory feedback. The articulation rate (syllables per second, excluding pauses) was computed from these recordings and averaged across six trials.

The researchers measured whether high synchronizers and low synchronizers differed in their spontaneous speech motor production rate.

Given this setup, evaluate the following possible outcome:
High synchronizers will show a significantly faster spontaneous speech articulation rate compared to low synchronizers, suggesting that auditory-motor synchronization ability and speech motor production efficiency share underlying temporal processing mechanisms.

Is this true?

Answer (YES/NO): NO